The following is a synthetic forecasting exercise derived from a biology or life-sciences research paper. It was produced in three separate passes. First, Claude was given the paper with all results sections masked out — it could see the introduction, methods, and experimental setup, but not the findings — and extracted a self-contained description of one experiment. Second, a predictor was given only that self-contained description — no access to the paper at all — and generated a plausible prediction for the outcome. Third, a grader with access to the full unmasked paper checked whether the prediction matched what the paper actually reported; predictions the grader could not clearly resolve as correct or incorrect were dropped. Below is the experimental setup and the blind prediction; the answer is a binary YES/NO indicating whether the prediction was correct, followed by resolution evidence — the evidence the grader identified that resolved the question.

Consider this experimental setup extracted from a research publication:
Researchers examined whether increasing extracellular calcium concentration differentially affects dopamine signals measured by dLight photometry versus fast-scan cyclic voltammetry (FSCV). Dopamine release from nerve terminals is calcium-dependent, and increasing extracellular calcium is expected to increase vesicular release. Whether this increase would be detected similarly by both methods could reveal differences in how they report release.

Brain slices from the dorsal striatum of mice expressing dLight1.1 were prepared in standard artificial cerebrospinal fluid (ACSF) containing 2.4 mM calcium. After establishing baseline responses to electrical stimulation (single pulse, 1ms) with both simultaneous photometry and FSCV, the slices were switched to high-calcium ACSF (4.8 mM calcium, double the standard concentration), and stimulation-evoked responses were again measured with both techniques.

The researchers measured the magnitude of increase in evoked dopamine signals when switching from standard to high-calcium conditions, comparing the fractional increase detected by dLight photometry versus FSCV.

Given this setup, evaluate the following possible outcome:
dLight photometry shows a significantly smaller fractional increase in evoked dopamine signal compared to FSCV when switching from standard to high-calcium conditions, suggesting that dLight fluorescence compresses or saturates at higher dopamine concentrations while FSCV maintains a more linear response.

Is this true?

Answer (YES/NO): NO